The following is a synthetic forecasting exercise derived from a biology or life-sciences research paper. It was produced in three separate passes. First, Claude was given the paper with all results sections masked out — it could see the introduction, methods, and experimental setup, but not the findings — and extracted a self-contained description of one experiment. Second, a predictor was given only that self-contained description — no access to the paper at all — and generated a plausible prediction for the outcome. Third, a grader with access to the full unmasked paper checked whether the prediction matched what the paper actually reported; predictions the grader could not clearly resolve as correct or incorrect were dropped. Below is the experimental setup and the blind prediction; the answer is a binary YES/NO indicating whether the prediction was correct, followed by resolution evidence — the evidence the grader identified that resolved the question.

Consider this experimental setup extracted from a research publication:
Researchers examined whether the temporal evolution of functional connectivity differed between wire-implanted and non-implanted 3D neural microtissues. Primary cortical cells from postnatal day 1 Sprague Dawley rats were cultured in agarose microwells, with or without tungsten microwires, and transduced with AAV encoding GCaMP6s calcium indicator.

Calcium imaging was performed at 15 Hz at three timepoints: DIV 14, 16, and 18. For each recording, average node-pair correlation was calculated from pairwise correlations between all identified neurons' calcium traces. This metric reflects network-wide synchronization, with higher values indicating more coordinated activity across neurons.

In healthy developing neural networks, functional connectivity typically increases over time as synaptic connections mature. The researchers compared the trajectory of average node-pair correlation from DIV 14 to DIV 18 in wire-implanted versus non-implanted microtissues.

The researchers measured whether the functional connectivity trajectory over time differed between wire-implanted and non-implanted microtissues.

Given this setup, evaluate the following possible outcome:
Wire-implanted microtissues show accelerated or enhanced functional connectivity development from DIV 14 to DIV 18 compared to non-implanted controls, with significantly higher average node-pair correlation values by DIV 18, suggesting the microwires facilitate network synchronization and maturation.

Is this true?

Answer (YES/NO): NO